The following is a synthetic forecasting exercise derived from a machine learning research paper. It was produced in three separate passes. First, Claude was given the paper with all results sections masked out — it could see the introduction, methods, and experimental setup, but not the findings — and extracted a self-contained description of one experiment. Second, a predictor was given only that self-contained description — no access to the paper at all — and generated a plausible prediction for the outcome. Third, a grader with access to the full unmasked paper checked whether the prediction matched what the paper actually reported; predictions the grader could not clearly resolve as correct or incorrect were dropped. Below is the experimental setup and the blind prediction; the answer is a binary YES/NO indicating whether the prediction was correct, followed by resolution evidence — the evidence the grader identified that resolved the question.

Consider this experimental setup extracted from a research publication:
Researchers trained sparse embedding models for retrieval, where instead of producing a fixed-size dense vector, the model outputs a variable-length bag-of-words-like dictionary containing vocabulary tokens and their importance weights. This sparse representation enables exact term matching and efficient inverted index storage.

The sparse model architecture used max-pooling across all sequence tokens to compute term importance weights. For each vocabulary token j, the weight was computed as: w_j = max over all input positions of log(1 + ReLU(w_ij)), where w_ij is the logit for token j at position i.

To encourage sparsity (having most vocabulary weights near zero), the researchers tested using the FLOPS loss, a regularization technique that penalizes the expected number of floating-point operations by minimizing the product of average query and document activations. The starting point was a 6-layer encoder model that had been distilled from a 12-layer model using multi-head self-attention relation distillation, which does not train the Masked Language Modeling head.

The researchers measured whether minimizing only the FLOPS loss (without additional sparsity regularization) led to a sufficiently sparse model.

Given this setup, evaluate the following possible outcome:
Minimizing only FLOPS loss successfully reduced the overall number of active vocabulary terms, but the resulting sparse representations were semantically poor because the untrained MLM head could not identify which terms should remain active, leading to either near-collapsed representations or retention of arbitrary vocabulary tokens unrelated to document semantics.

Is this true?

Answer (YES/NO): NO